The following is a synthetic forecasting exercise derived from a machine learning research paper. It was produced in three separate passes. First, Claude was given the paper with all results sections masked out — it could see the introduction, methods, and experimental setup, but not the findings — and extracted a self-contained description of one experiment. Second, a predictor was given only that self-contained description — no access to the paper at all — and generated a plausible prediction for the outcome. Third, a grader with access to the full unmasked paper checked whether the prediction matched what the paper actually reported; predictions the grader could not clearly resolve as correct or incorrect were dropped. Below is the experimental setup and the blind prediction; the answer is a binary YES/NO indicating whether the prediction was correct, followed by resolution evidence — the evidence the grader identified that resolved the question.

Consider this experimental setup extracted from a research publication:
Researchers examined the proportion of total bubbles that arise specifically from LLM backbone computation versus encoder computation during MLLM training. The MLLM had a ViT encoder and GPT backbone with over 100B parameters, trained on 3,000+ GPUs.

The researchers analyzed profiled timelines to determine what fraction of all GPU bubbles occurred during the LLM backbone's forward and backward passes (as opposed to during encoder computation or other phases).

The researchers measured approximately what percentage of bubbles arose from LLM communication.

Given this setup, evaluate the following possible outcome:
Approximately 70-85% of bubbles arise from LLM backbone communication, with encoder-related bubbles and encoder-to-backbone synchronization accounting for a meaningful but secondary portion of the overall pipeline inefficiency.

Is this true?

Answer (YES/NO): NO